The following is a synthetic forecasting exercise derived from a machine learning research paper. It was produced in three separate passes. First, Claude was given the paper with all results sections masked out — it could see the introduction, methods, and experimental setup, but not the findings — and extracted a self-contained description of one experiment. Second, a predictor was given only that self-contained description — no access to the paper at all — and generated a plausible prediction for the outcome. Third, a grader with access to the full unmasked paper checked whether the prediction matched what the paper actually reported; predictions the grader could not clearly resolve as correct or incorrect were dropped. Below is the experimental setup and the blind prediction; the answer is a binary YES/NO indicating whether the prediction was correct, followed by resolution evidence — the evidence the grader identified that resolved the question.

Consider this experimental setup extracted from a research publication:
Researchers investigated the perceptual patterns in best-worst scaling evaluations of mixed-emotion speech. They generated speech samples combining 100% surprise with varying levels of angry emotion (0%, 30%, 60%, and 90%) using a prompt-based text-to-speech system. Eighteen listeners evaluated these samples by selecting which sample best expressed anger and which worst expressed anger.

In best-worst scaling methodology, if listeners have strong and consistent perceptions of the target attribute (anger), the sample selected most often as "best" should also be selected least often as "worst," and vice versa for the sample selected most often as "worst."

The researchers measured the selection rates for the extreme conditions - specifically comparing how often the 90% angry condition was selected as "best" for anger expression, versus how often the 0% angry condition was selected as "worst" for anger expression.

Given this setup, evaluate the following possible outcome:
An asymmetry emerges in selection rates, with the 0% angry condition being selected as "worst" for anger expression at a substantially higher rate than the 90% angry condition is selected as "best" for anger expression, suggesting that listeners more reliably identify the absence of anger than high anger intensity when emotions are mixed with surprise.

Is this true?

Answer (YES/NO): NO